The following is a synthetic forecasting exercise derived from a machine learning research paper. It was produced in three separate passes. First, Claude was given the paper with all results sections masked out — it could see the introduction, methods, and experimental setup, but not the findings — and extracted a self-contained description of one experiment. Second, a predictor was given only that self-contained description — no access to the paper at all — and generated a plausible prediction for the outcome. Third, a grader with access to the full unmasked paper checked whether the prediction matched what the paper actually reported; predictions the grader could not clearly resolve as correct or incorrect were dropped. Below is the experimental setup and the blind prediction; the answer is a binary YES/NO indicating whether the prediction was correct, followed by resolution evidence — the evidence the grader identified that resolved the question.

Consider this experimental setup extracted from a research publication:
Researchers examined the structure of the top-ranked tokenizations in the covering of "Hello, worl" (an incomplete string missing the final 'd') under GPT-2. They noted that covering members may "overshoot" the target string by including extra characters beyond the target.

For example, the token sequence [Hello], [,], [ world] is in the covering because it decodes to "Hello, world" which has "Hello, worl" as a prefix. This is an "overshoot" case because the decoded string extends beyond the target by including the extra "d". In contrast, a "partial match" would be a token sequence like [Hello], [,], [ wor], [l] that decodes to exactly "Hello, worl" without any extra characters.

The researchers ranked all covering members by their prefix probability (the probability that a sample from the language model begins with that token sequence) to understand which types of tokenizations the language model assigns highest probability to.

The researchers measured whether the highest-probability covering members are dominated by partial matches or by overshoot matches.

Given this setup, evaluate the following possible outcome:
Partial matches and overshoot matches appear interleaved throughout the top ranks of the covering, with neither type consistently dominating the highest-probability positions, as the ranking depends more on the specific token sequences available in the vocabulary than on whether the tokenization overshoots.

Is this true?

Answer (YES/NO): NO